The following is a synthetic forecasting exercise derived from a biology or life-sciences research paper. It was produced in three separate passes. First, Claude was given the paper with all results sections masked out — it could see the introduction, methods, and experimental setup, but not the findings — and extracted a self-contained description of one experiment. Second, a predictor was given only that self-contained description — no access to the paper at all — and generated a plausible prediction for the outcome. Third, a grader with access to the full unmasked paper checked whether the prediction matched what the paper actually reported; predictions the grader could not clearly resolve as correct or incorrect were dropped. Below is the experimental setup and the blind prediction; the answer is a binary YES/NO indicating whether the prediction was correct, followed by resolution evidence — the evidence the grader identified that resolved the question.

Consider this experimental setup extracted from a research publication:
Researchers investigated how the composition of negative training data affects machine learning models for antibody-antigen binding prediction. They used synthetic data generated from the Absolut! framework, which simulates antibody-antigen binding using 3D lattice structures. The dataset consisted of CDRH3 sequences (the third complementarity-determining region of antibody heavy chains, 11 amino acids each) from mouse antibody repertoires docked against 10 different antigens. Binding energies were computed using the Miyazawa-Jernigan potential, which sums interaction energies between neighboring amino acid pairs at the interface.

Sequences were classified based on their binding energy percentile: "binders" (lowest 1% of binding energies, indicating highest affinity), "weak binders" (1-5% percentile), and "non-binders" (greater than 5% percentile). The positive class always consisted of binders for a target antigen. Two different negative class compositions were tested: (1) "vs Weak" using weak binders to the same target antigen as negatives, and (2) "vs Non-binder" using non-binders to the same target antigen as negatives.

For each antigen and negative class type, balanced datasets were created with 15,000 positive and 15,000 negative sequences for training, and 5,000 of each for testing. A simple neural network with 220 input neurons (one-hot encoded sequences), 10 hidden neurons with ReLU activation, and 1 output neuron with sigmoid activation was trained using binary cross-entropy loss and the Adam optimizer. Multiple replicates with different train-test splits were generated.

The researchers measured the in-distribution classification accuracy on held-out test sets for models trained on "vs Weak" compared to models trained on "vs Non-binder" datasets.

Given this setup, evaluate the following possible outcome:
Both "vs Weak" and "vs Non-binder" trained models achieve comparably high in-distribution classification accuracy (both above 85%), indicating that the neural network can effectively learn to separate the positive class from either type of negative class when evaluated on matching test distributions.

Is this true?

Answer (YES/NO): NO